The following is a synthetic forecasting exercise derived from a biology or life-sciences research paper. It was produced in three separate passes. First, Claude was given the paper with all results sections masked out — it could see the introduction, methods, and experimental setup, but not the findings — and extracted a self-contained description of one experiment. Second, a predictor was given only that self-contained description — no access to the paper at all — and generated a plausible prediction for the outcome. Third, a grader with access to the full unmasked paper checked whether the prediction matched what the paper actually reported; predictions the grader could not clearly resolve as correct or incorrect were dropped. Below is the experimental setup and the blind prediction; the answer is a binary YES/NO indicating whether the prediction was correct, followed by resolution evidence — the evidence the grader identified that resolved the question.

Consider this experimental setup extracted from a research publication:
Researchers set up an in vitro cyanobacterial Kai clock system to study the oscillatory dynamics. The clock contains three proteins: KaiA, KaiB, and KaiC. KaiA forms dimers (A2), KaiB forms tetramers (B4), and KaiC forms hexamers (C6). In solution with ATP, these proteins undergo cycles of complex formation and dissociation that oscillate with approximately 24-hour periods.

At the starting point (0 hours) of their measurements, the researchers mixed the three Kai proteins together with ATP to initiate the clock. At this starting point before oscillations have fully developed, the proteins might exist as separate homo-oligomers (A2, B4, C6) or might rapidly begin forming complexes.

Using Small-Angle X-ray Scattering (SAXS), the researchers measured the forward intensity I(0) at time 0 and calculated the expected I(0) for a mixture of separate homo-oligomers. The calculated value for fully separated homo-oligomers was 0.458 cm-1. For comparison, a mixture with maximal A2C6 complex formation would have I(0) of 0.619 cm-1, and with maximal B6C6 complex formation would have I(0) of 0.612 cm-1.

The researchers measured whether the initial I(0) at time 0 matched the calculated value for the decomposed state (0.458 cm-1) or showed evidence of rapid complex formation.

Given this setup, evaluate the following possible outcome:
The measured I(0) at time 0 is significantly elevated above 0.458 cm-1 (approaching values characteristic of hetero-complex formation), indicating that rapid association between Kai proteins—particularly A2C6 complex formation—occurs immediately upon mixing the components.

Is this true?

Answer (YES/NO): NO